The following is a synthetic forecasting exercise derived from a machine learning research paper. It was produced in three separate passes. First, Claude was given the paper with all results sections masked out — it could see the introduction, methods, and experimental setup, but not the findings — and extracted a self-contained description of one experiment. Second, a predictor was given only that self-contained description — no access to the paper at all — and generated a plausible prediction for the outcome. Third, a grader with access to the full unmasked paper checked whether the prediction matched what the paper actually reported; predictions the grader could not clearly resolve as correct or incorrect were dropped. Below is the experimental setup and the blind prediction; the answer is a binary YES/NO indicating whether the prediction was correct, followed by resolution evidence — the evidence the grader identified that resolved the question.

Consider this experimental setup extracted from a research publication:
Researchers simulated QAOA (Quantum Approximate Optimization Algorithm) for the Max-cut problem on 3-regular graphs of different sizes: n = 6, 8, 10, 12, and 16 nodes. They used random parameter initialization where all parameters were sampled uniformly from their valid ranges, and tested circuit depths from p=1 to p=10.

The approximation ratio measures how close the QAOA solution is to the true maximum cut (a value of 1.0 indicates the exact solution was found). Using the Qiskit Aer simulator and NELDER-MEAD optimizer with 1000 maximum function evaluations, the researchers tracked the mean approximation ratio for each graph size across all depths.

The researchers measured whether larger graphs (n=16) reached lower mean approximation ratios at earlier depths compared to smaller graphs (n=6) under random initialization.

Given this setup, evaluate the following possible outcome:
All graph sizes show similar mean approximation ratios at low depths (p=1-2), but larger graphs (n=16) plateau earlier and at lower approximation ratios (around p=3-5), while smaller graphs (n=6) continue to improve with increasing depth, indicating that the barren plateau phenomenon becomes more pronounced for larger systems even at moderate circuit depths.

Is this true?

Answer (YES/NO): NO